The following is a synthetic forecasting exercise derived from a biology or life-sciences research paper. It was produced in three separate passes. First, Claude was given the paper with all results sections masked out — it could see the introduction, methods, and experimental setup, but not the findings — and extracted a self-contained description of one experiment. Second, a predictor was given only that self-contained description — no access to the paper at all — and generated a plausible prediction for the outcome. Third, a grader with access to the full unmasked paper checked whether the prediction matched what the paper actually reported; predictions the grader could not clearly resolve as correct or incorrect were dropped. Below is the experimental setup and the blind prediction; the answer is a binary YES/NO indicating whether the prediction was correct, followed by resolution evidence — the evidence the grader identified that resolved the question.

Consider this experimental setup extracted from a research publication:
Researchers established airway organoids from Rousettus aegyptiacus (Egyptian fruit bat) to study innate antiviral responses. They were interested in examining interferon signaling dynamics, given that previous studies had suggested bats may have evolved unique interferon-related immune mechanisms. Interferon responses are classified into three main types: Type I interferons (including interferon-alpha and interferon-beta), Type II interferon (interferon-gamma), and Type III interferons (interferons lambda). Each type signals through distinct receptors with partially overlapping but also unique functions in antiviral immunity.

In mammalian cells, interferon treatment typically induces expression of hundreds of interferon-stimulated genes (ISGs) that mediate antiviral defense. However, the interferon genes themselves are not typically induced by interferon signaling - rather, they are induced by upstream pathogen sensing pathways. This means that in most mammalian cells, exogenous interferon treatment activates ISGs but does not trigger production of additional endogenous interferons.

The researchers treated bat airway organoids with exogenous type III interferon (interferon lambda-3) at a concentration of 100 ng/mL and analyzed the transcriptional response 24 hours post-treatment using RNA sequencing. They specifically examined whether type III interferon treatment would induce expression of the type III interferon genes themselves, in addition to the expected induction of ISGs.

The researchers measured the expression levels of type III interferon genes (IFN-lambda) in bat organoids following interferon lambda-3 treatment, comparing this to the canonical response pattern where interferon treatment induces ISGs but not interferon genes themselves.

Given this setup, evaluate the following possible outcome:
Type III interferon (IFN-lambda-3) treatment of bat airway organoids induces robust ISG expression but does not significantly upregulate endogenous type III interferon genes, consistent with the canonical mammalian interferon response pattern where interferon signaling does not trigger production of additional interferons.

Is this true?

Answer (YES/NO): NO